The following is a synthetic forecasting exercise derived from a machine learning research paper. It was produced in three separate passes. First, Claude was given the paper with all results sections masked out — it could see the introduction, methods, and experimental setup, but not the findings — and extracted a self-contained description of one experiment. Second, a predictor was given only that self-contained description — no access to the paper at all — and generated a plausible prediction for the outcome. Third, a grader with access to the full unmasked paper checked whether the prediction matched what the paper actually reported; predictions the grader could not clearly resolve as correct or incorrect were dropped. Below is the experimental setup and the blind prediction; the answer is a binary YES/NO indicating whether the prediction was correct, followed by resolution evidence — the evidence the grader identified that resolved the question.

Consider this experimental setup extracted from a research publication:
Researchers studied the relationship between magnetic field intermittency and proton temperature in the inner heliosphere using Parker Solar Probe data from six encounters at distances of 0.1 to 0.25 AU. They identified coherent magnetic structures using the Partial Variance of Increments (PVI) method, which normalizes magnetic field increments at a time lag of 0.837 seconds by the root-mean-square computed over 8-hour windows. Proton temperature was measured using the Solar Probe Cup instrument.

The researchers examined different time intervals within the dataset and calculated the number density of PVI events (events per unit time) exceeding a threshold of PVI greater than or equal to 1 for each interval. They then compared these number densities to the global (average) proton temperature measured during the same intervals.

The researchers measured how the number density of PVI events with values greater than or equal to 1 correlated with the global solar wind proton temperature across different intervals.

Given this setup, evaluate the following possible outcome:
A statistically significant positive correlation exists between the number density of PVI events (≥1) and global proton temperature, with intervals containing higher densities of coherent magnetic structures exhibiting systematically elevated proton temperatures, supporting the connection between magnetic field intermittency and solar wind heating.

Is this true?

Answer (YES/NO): YES